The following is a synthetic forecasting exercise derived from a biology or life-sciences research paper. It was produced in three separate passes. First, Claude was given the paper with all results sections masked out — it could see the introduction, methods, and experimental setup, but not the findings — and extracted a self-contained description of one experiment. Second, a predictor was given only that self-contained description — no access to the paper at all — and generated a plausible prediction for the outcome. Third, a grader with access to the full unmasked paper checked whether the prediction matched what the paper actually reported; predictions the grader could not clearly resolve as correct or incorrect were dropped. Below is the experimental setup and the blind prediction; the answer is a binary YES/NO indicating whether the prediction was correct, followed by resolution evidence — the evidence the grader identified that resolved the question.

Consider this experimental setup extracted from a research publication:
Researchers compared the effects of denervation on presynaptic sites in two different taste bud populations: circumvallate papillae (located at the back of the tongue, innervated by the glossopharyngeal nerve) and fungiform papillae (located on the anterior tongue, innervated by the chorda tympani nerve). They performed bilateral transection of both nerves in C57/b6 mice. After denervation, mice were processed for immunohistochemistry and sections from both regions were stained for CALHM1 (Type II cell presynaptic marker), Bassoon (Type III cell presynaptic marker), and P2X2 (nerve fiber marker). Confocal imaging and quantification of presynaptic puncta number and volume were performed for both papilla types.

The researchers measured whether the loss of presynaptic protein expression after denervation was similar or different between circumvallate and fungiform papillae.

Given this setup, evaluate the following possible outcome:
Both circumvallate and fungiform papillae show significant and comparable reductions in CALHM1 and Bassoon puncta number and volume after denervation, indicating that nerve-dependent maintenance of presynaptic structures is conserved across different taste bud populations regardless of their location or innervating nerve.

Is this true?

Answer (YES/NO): NO